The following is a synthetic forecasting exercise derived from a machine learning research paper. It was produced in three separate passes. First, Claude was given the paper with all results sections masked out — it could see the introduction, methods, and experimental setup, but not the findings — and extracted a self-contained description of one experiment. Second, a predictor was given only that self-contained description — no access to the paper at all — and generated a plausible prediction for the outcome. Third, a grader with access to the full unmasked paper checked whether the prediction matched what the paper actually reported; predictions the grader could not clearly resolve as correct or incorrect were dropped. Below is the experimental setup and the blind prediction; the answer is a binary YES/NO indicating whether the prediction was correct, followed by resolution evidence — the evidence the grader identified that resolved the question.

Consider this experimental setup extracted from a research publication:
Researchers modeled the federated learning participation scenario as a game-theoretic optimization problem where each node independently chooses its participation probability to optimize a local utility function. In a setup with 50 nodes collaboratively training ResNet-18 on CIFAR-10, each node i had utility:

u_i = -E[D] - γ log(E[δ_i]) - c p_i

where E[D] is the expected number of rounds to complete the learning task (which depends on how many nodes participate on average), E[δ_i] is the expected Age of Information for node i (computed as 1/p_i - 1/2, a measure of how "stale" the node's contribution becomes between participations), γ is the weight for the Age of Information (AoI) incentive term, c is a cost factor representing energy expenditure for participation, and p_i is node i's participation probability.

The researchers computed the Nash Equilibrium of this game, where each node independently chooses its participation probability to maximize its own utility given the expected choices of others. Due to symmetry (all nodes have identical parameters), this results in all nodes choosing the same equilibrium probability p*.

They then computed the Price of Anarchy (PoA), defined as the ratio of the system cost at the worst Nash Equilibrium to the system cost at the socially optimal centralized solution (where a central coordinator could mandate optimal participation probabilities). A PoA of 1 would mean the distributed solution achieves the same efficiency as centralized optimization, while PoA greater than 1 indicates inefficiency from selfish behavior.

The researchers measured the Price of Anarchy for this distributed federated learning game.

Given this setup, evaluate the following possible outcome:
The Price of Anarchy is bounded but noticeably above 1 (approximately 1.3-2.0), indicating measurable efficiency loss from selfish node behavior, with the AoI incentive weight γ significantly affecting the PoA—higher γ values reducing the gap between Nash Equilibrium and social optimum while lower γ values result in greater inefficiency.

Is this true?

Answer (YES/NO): NO